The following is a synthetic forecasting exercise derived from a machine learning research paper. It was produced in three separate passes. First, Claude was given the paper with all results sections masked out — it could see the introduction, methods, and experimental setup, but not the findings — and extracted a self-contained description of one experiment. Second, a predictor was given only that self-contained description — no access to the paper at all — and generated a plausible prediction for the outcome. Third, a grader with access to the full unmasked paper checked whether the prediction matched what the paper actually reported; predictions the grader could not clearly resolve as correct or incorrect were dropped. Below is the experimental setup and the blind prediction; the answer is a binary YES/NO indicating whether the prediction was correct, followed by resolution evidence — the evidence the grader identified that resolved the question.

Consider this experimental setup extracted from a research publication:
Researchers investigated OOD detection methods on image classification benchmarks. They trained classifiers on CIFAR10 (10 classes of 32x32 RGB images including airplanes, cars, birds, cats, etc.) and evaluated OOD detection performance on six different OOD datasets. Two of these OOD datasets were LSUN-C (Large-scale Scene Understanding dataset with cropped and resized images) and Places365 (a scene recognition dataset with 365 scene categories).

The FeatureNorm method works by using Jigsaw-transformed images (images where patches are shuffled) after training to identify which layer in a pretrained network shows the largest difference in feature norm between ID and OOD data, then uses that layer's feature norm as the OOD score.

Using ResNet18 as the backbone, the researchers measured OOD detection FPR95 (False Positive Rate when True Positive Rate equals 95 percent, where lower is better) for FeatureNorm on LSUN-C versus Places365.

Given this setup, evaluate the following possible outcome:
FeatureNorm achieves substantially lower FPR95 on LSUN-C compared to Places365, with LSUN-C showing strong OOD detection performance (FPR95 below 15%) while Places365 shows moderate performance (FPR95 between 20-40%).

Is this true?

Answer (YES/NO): NO